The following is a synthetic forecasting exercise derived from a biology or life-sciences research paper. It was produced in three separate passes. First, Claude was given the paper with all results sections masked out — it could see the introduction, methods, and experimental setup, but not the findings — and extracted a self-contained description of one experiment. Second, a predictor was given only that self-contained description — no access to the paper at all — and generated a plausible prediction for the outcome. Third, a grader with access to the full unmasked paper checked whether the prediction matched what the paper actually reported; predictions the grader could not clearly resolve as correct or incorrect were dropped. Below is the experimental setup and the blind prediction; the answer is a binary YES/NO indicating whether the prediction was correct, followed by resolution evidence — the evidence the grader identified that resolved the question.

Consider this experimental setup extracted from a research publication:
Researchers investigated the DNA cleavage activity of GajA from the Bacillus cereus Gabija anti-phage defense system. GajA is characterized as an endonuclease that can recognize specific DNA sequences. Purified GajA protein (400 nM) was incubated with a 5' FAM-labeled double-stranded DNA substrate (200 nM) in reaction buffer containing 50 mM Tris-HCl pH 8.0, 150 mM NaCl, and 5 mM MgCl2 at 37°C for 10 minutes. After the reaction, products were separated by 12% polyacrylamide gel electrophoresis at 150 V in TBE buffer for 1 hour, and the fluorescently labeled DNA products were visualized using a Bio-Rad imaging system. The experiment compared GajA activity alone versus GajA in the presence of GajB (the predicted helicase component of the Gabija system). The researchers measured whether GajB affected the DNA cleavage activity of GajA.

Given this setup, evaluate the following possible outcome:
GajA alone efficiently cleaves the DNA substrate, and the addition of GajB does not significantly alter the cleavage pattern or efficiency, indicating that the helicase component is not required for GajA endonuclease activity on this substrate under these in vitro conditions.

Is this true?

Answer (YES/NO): YES